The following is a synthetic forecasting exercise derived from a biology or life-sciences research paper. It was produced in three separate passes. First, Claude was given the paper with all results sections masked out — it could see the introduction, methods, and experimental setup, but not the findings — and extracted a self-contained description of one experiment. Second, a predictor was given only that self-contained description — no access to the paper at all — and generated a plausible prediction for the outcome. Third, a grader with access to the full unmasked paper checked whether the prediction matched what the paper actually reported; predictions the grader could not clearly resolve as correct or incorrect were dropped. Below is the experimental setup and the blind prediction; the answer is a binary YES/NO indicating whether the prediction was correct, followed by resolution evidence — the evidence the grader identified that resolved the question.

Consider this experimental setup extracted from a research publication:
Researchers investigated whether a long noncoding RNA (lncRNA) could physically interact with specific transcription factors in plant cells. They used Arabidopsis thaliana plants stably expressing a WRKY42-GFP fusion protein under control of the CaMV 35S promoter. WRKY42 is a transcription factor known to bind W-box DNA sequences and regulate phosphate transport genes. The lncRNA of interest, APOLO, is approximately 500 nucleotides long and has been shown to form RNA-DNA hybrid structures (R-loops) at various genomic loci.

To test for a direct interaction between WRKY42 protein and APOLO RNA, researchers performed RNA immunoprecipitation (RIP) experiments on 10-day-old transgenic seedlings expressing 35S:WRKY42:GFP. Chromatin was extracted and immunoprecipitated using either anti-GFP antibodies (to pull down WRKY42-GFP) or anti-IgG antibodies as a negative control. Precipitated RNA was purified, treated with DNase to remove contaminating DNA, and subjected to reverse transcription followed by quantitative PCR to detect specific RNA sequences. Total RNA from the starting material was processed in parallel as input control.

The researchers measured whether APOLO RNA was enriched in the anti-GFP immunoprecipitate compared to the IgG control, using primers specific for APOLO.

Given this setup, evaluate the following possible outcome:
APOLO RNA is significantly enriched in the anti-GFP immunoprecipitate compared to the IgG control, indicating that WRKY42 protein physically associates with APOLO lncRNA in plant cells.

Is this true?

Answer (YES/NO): YES